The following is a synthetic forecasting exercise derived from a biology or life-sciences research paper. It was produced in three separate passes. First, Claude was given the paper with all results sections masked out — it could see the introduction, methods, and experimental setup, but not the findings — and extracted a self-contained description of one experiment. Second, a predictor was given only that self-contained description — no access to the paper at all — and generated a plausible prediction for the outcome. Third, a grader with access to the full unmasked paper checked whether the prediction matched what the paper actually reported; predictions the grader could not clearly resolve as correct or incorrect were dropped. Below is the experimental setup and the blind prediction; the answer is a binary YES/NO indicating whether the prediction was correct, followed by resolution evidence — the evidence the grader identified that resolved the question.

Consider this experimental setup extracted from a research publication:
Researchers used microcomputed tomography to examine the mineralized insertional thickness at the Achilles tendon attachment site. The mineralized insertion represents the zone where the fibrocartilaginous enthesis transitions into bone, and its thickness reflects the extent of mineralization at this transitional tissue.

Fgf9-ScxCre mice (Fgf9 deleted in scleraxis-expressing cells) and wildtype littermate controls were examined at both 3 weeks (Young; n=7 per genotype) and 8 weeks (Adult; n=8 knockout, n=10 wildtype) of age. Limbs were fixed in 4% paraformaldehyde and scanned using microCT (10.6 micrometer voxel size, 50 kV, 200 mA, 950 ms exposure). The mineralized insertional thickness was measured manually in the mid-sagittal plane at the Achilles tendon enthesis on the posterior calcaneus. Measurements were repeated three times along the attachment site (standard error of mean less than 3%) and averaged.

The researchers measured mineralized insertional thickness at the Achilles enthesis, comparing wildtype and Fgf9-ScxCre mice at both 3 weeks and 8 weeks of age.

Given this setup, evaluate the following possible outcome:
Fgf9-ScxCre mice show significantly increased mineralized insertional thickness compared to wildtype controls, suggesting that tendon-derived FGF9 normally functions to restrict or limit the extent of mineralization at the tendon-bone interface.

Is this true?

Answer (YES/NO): NO